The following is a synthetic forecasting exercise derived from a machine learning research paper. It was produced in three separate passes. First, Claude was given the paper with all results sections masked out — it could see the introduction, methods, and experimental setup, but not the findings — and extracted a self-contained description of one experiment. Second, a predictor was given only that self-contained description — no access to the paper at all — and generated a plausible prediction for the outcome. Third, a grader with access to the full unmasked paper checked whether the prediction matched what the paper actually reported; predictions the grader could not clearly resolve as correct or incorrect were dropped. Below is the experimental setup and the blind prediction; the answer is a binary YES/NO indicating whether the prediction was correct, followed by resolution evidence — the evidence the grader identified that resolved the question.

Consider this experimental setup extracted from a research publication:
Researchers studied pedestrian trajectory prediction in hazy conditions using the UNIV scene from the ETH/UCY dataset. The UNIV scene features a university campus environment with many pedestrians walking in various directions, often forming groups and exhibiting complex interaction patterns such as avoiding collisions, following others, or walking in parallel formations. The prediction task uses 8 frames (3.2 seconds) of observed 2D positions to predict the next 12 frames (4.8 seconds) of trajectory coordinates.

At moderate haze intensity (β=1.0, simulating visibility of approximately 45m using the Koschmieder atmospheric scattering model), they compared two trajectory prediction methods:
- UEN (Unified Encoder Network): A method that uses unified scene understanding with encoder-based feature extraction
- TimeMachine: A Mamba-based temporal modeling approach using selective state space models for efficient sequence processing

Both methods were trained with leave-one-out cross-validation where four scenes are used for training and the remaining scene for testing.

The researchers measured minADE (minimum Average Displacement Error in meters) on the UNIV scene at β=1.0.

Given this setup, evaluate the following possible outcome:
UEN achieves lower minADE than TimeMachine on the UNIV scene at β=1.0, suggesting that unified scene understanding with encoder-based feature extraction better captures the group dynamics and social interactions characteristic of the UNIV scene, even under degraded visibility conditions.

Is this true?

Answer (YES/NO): YES